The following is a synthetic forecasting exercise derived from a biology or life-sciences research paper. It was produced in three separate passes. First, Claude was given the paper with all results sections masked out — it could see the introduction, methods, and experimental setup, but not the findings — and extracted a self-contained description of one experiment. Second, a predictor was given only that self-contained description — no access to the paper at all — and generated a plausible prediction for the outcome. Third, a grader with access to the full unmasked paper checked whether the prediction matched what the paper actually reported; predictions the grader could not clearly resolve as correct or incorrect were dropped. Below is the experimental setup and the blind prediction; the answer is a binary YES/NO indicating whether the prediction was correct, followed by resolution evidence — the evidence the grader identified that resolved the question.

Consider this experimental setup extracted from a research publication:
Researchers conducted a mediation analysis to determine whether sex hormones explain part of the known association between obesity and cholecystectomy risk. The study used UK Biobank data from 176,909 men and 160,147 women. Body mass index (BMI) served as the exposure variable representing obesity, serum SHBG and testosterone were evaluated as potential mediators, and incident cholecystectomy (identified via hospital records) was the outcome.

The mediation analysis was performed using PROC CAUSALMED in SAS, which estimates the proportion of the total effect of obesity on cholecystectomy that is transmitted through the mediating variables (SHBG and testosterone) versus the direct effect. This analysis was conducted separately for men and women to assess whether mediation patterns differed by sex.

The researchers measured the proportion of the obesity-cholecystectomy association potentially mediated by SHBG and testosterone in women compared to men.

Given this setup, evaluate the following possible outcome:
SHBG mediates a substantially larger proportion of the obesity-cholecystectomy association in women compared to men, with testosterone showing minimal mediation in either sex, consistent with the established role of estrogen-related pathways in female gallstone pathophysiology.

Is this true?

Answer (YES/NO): NO